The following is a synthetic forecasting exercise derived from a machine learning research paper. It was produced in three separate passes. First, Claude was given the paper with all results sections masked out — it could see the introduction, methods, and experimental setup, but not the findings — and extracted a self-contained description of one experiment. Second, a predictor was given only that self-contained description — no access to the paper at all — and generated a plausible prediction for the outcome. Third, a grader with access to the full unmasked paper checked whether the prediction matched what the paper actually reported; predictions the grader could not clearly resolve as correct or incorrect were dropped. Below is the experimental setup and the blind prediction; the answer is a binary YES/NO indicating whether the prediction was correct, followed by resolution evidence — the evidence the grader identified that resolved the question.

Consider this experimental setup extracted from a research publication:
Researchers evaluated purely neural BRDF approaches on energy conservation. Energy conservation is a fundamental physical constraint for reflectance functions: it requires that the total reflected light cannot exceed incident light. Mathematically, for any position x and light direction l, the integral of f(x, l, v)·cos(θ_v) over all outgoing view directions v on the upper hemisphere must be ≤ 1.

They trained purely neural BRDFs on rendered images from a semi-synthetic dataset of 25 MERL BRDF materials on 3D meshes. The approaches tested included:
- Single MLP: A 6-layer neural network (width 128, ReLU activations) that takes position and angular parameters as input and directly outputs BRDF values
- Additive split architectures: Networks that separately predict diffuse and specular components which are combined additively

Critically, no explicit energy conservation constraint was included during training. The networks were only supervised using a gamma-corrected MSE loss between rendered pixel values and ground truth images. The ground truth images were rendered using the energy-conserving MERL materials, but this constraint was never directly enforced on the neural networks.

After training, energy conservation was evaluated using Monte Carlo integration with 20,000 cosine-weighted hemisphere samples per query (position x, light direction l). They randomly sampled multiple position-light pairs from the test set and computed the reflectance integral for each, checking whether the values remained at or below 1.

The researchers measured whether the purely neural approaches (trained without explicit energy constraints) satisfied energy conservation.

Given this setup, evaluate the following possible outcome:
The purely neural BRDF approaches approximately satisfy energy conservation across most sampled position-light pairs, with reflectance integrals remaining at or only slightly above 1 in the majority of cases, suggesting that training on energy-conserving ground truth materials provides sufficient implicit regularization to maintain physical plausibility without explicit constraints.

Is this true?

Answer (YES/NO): YES